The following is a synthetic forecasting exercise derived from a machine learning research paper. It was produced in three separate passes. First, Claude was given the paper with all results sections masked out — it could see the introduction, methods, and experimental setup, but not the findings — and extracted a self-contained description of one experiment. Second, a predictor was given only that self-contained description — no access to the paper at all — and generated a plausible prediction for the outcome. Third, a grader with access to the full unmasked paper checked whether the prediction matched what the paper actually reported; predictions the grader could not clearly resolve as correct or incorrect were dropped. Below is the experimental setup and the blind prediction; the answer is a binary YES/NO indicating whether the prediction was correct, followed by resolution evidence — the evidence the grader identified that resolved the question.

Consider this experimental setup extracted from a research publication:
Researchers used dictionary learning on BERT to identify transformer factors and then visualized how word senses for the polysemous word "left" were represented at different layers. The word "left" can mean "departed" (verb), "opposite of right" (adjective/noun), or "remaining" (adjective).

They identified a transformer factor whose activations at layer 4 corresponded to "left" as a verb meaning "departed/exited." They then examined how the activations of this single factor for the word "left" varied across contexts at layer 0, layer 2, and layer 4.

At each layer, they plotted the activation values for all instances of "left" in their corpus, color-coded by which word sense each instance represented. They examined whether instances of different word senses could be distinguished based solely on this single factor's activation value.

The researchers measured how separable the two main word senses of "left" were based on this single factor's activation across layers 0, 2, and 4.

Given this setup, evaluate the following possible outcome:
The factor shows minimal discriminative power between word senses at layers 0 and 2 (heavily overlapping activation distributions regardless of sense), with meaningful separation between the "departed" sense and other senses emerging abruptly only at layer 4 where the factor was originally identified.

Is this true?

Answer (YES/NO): NO